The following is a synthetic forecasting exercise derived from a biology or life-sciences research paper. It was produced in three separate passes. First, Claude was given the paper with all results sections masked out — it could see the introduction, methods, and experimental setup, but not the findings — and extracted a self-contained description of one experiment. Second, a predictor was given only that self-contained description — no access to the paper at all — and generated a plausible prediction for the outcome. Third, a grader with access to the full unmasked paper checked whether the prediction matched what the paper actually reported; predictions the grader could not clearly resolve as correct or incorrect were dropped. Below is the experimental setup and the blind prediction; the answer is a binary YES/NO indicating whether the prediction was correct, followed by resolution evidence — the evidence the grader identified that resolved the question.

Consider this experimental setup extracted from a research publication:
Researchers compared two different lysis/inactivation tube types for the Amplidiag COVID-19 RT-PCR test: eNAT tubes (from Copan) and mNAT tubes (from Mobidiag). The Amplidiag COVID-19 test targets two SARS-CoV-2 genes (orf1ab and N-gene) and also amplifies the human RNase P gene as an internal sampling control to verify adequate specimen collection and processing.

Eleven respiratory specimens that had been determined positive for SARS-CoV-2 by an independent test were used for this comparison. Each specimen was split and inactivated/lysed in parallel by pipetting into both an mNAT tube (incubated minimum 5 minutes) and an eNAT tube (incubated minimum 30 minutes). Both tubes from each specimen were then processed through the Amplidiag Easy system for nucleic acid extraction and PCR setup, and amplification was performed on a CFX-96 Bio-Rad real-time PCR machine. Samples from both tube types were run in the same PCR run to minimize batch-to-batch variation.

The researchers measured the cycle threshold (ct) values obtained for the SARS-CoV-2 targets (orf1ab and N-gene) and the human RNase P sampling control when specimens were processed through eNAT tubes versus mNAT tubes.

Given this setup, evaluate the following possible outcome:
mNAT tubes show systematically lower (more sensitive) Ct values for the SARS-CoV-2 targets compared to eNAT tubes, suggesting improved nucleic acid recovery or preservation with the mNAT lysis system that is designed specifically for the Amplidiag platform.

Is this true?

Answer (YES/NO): NO